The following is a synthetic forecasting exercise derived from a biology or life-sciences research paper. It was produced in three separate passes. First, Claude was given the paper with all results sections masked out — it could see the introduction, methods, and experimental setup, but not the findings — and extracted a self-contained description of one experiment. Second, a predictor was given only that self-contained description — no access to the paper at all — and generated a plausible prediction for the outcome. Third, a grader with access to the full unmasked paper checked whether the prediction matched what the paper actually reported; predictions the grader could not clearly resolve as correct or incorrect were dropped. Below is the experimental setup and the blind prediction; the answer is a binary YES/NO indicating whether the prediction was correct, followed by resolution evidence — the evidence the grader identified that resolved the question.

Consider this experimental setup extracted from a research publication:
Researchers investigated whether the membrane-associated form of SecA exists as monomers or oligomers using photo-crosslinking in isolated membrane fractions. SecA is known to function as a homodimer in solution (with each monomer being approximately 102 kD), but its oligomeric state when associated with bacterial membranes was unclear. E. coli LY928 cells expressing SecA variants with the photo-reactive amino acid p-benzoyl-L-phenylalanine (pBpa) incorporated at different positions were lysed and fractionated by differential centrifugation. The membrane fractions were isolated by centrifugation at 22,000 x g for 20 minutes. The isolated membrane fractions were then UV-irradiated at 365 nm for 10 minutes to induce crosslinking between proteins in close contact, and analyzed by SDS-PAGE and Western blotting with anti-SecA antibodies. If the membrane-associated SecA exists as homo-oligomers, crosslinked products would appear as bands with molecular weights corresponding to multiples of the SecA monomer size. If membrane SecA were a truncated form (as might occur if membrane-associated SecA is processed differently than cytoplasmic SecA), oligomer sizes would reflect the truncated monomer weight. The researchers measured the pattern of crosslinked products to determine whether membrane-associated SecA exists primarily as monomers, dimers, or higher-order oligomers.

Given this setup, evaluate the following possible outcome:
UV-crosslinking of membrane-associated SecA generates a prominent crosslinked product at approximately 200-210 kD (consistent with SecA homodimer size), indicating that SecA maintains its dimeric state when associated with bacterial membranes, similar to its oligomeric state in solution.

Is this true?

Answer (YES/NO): NO